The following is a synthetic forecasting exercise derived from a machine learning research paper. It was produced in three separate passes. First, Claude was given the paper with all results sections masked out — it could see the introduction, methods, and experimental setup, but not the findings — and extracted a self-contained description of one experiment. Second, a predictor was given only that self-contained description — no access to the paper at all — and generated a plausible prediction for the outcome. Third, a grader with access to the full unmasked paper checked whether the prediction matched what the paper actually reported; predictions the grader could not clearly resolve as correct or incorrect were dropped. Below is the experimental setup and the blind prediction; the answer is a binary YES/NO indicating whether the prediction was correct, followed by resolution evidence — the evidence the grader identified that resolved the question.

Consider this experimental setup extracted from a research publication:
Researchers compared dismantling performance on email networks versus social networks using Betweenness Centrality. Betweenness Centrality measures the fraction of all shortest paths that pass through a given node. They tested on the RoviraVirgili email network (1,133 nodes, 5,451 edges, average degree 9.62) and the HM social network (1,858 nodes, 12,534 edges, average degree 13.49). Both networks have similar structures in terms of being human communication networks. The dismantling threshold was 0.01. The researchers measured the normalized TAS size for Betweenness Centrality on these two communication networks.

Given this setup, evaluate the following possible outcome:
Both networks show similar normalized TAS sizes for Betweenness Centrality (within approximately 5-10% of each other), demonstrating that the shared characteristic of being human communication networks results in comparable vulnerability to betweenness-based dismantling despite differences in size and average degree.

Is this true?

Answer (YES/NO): NO